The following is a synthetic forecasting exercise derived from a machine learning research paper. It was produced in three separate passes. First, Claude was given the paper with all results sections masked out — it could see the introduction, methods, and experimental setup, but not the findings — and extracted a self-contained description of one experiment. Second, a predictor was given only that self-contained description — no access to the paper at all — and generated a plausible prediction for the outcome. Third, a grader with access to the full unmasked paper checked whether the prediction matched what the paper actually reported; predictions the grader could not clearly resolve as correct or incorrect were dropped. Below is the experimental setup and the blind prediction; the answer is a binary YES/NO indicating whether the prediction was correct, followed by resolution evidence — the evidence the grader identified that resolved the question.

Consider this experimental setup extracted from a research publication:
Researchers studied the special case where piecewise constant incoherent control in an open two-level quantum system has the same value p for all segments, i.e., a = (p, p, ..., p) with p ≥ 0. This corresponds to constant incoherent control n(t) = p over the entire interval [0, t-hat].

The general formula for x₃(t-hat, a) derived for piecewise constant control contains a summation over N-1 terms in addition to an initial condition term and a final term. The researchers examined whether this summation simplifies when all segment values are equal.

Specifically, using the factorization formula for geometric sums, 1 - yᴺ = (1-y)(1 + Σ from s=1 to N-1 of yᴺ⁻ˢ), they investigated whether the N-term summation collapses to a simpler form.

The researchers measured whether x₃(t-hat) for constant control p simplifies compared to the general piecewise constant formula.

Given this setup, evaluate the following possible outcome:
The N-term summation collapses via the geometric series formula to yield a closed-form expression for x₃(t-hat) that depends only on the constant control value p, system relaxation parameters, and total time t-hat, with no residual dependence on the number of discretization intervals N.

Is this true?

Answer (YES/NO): YES